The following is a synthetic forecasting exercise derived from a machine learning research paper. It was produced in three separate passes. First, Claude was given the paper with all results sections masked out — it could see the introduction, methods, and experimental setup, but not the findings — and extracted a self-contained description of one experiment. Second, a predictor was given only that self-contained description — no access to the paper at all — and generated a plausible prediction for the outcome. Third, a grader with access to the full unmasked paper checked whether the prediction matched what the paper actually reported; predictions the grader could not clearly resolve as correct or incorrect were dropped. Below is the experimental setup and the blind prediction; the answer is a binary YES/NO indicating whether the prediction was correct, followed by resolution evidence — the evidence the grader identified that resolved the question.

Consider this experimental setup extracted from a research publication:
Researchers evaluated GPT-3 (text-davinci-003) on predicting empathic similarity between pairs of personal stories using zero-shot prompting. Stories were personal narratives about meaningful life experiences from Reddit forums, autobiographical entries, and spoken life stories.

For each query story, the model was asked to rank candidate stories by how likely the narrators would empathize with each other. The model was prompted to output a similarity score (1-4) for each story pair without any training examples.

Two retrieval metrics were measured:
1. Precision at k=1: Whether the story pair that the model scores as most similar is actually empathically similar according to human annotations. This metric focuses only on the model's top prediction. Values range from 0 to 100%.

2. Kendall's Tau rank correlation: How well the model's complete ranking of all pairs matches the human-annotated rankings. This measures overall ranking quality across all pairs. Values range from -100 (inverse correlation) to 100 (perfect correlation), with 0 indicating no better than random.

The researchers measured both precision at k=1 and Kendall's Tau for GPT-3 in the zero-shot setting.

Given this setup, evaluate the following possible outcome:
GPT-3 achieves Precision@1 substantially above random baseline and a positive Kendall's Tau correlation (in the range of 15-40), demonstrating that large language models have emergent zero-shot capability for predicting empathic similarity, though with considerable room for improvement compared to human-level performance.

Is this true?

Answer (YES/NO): NO